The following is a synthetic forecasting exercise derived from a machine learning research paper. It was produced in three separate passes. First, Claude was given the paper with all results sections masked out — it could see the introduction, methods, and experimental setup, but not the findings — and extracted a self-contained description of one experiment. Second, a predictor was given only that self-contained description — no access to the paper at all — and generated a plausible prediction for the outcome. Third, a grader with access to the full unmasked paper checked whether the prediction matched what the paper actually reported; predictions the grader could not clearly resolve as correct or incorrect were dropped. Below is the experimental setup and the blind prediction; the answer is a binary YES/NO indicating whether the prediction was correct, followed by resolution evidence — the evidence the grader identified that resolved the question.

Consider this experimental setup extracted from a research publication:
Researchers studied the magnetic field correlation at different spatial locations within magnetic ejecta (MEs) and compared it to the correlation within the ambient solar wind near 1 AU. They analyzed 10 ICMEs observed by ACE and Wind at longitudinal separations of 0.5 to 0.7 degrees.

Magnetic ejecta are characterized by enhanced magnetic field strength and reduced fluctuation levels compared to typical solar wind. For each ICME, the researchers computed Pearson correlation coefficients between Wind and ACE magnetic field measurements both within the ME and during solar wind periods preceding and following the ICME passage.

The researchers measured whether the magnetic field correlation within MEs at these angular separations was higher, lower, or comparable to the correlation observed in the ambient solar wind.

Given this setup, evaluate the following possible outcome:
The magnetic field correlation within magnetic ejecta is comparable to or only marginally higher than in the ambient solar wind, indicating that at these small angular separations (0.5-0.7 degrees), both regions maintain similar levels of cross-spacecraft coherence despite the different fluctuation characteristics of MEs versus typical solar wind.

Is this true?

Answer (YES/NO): NO